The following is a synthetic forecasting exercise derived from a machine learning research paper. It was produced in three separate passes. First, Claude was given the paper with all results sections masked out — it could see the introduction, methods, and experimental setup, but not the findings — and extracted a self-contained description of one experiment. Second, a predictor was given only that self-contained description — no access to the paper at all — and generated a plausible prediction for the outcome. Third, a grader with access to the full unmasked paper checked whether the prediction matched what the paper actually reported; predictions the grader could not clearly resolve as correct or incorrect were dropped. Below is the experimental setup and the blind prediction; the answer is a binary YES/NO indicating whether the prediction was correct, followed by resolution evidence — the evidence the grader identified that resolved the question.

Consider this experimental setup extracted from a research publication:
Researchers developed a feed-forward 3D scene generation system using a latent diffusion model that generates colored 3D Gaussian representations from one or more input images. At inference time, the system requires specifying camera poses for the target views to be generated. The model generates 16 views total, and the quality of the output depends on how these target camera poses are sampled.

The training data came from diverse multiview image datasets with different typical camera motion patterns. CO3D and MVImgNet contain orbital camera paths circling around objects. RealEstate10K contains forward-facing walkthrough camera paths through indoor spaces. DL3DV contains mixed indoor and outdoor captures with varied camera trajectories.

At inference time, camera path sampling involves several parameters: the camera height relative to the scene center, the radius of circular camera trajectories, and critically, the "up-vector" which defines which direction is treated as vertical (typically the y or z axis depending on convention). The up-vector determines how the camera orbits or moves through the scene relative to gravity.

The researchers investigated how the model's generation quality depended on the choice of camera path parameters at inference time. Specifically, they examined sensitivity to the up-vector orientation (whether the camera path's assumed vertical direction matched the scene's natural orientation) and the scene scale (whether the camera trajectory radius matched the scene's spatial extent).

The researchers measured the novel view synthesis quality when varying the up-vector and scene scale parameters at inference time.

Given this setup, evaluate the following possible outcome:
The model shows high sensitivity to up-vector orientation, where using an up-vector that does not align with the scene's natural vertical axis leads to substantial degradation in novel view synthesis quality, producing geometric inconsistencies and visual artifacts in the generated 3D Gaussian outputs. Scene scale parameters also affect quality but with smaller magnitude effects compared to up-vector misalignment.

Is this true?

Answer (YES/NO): NO